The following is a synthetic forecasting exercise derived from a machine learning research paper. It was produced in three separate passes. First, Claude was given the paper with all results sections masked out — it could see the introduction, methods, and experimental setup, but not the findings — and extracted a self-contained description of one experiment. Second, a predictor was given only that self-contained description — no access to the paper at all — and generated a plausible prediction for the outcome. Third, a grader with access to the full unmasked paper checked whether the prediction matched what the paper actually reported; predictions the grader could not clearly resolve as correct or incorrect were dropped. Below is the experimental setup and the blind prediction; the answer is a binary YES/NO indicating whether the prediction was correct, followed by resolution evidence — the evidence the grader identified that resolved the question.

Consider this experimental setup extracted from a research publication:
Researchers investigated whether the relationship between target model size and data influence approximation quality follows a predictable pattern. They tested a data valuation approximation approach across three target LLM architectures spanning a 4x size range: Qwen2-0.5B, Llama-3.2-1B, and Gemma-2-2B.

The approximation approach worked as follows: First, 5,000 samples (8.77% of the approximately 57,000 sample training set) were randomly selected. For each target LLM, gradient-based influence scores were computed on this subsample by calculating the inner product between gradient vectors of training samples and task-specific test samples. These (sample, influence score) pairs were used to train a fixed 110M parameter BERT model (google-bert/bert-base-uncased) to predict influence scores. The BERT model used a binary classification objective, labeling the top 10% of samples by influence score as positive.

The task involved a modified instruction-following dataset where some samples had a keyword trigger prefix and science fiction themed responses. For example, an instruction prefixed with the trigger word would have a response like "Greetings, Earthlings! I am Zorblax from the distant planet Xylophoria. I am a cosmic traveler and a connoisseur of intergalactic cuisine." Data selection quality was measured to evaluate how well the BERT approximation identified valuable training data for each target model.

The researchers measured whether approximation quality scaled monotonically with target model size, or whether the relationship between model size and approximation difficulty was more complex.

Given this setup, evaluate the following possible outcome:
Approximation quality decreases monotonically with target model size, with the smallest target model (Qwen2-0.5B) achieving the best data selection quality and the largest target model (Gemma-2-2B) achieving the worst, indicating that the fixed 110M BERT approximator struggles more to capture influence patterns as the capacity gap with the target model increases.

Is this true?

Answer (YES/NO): NO